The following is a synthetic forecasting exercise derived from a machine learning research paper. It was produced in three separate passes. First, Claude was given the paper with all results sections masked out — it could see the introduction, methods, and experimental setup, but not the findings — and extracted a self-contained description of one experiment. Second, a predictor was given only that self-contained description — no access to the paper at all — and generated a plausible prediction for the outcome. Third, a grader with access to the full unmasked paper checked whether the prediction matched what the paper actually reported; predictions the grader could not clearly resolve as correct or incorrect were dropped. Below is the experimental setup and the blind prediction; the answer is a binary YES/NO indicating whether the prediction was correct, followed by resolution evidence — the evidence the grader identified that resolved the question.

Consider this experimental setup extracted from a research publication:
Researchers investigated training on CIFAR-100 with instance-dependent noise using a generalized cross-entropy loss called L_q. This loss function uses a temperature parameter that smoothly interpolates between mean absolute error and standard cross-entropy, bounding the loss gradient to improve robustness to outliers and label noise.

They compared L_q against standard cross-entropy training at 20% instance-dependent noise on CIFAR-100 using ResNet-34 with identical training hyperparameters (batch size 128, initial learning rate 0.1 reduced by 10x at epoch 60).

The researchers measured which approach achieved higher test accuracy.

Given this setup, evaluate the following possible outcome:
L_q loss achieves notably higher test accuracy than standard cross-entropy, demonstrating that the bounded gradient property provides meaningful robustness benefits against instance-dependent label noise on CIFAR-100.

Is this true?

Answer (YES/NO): NO